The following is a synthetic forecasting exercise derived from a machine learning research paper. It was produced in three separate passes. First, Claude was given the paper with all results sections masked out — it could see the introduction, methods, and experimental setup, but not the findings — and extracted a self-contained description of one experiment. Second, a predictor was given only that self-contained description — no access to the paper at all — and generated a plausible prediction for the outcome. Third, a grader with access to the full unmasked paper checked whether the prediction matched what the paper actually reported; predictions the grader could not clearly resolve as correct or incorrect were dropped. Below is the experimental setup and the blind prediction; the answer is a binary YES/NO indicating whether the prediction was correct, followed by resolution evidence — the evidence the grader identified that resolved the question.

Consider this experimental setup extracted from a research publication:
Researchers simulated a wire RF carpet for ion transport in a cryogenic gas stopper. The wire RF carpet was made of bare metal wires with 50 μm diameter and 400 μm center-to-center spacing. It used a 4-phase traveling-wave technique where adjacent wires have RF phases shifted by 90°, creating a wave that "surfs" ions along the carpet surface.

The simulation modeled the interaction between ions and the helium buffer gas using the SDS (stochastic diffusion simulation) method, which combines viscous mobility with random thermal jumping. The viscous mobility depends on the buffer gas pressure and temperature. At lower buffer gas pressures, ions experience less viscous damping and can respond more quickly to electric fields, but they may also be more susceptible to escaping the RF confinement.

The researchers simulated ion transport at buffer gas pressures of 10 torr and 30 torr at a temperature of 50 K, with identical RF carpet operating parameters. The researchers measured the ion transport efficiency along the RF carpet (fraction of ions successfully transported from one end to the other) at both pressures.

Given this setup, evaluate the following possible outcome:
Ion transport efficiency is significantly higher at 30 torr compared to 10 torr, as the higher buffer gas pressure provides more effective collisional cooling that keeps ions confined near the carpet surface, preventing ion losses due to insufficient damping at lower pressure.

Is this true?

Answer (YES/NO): NO